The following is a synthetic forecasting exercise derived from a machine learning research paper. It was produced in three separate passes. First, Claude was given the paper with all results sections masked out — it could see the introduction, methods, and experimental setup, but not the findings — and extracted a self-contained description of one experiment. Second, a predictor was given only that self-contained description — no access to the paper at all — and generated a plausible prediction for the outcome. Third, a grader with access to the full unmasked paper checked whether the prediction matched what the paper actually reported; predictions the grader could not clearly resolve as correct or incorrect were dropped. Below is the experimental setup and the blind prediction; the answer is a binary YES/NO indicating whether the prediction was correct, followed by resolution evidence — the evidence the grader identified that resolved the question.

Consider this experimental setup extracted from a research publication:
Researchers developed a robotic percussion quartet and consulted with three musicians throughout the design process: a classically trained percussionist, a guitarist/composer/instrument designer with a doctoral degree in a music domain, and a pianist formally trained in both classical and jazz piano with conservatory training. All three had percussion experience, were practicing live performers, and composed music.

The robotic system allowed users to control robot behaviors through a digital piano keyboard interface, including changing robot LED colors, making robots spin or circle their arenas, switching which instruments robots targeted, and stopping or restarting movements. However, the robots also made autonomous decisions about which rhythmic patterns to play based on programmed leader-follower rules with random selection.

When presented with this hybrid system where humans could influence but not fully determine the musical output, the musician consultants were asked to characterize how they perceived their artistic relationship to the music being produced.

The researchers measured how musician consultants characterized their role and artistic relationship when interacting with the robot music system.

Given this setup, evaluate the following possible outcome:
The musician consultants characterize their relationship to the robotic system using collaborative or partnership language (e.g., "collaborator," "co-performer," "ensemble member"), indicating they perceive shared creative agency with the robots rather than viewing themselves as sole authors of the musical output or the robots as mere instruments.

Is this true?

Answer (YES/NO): NO